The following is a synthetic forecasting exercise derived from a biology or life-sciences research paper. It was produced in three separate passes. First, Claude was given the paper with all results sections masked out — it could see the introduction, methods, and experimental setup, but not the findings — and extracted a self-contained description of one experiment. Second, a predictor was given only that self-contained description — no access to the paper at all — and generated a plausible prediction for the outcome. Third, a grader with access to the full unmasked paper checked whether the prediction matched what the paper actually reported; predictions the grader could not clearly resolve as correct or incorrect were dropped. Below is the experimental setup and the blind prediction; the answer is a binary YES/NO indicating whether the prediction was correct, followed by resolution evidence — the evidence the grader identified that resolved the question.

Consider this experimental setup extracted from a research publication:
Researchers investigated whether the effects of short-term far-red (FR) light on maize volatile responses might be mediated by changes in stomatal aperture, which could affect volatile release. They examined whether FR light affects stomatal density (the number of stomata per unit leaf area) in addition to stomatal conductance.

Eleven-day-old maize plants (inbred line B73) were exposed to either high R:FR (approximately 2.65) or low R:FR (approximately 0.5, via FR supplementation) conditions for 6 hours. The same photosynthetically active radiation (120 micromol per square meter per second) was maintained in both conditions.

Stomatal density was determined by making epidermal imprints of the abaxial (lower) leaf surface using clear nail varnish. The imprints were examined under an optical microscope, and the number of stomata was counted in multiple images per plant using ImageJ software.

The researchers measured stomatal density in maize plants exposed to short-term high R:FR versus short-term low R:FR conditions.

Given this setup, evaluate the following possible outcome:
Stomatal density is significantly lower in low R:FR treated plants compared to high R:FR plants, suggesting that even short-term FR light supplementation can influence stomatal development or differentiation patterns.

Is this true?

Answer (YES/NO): NO